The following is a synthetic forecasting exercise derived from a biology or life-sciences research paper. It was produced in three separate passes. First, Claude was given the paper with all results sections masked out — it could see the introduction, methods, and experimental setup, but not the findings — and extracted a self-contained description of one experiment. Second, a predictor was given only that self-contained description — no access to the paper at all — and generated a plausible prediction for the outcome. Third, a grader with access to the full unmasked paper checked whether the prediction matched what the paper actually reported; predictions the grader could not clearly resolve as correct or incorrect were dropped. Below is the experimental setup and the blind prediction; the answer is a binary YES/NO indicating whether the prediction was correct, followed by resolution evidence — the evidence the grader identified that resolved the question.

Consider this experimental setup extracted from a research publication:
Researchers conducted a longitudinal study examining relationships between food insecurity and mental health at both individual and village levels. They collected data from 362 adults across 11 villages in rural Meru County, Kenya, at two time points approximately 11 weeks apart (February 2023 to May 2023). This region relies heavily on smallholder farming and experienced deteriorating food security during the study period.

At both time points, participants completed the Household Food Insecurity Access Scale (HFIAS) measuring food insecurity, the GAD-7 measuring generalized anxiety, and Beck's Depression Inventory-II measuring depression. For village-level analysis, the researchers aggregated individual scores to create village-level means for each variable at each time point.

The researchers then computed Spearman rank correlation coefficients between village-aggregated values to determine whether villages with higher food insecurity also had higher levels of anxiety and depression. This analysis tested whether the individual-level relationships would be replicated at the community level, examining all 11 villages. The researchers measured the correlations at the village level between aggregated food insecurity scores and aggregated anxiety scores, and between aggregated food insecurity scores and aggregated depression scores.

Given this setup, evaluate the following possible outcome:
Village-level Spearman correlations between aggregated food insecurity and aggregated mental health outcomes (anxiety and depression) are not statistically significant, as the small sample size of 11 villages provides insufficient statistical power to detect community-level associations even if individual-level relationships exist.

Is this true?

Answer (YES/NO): NO